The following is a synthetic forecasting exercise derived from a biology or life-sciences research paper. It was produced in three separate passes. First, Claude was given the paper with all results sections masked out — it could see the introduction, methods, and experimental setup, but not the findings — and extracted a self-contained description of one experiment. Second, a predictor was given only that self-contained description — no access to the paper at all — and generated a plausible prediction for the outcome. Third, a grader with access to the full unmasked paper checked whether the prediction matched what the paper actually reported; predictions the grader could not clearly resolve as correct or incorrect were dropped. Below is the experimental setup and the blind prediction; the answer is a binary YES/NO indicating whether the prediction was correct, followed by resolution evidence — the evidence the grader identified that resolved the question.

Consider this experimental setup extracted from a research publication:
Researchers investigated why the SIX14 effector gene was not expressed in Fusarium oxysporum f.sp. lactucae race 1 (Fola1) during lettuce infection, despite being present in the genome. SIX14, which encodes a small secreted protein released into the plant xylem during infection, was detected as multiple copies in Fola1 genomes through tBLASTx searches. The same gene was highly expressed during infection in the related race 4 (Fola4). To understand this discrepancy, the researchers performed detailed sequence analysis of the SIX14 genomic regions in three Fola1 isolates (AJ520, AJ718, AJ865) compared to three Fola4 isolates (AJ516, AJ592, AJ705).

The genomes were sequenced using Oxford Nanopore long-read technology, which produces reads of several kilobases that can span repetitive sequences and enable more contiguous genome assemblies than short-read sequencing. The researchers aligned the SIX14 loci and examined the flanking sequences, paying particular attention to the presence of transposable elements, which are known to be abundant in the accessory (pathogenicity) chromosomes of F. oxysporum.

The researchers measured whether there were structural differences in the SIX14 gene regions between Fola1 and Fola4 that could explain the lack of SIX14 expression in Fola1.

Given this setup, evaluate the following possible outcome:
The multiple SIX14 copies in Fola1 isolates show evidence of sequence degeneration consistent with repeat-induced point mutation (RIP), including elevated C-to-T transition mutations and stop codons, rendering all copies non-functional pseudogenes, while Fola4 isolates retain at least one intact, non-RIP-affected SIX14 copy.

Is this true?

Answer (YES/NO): NO